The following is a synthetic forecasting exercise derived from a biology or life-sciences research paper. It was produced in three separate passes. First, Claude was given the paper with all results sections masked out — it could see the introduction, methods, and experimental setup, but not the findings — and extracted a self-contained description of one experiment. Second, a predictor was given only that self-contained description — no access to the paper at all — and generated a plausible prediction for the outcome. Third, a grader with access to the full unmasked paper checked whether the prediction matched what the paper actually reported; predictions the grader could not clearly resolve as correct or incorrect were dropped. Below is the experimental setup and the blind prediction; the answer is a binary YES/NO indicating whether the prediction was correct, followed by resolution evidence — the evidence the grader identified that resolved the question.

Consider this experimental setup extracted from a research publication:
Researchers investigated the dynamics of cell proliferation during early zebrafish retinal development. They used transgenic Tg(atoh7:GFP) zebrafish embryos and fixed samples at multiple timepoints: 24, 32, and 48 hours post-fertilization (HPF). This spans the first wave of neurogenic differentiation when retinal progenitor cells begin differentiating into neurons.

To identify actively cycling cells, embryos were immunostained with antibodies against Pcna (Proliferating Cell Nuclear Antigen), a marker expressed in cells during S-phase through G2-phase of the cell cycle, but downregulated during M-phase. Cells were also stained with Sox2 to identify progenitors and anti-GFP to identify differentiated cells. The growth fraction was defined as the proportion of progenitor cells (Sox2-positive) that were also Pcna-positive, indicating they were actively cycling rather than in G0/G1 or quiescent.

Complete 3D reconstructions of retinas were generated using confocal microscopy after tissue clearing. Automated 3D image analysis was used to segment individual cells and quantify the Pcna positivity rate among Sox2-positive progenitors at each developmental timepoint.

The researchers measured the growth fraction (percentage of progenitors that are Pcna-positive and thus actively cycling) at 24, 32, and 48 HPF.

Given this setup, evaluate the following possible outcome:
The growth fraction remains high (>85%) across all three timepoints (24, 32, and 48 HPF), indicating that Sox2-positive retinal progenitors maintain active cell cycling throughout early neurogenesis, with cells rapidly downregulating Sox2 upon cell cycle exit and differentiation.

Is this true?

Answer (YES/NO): NO